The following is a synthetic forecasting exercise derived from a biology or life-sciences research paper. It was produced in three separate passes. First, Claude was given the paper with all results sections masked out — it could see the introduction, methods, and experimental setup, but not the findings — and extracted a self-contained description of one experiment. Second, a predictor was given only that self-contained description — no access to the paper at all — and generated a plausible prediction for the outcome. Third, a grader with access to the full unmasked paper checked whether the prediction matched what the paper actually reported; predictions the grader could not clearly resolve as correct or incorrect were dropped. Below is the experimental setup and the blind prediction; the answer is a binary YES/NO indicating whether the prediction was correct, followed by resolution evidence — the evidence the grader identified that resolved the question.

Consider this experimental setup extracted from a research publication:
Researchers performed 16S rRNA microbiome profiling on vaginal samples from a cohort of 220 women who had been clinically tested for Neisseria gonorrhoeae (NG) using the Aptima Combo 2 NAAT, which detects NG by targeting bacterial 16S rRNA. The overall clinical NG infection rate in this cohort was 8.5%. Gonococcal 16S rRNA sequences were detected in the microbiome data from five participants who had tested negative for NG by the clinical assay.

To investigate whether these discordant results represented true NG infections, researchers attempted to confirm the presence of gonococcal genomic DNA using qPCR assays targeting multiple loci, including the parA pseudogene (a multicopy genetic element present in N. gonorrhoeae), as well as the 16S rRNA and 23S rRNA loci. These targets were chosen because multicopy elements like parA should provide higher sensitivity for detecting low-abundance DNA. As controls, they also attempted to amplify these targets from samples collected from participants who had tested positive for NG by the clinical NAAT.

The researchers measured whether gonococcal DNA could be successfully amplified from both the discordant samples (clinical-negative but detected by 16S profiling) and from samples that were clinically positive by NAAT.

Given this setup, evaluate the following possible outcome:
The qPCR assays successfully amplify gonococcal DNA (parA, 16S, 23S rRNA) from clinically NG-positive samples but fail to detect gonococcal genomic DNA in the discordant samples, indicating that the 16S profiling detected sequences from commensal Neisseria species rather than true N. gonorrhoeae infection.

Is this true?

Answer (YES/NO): NO